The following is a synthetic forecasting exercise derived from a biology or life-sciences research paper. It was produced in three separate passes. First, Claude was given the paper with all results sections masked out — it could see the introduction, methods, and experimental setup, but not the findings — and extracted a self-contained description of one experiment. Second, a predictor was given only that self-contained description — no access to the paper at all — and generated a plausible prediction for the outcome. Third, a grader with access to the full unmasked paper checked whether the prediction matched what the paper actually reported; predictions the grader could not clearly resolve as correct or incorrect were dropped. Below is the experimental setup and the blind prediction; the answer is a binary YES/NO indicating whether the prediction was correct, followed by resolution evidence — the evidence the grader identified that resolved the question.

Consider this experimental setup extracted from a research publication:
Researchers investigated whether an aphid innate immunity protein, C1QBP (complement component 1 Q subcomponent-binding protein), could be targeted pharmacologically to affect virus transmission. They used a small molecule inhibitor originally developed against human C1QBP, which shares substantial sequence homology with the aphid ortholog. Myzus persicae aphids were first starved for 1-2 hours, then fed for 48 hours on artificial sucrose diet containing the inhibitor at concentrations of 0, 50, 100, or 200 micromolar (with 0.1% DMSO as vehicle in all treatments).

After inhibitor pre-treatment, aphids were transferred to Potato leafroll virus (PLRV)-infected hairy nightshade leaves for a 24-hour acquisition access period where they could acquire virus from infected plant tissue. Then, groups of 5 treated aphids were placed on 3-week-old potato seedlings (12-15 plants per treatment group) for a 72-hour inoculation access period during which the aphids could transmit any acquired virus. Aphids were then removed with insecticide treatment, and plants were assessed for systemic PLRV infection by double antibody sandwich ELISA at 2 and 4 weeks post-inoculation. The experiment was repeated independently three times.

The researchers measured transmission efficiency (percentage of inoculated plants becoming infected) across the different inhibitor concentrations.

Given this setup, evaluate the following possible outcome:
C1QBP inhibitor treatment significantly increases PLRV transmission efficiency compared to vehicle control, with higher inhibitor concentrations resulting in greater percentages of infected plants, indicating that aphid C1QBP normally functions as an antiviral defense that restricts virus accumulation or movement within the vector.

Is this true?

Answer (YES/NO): NO